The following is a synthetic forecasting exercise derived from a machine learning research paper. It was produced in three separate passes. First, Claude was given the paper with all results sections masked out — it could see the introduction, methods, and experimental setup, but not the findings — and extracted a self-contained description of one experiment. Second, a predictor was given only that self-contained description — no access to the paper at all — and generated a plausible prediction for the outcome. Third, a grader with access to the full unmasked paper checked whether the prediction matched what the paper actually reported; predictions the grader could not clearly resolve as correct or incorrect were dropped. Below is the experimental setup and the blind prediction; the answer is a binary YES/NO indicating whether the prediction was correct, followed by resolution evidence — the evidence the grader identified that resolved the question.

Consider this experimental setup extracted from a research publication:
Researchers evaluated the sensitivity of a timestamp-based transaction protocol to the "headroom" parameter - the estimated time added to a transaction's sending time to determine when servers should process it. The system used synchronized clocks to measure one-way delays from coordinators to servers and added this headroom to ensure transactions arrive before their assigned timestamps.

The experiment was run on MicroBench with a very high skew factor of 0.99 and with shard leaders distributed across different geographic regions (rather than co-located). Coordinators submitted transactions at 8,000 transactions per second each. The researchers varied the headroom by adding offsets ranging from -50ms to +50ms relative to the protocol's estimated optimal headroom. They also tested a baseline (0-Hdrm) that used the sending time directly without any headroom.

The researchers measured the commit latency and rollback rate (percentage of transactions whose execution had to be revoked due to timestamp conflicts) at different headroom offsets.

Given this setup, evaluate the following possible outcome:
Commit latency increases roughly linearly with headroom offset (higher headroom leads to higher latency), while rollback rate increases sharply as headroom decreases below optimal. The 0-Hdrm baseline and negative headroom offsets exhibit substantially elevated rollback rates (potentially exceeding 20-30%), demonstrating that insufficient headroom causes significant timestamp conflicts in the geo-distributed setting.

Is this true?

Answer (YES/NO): NO